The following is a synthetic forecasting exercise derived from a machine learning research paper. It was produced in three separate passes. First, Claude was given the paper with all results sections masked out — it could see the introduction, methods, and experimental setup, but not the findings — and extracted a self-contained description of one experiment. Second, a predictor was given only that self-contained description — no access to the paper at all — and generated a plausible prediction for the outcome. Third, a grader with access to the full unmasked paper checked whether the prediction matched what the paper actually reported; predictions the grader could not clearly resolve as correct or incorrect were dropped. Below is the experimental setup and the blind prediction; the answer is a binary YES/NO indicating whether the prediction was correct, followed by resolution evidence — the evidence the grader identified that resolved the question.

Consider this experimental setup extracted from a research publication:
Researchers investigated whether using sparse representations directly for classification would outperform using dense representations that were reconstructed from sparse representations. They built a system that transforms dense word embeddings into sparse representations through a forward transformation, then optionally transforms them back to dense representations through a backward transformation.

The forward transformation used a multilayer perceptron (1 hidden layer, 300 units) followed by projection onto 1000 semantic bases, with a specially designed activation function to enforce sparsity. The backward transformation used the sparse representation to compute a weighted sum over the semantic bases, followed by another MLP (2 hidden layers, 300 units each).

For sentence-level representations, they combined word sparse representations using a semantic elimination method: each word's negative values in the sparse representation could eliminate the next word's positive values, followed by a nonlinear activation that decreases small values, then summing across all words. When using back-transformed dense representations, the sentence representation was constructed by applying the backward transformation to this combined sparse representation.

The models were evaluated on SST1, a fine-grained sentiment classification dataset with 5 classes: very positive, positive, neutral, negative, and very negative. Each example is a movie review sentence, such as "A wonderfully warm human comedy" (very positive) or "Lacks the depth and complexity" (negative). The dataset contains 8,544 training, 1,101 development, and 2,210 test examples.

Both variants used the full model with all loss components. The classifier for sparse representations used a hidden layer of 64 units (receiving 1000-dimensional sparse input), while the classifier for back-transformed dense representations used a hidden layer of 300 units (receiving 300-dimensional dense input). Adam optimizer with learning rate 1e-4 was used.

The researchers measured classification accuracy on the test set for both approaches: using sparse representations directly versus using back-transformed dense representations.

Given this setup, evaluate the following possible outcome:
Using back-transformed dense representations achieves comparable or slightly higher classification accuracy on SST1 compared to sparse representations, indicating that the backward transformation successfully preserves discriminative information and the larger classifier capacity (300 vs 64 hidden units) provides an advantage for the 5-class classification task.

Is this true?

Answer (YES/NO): NO